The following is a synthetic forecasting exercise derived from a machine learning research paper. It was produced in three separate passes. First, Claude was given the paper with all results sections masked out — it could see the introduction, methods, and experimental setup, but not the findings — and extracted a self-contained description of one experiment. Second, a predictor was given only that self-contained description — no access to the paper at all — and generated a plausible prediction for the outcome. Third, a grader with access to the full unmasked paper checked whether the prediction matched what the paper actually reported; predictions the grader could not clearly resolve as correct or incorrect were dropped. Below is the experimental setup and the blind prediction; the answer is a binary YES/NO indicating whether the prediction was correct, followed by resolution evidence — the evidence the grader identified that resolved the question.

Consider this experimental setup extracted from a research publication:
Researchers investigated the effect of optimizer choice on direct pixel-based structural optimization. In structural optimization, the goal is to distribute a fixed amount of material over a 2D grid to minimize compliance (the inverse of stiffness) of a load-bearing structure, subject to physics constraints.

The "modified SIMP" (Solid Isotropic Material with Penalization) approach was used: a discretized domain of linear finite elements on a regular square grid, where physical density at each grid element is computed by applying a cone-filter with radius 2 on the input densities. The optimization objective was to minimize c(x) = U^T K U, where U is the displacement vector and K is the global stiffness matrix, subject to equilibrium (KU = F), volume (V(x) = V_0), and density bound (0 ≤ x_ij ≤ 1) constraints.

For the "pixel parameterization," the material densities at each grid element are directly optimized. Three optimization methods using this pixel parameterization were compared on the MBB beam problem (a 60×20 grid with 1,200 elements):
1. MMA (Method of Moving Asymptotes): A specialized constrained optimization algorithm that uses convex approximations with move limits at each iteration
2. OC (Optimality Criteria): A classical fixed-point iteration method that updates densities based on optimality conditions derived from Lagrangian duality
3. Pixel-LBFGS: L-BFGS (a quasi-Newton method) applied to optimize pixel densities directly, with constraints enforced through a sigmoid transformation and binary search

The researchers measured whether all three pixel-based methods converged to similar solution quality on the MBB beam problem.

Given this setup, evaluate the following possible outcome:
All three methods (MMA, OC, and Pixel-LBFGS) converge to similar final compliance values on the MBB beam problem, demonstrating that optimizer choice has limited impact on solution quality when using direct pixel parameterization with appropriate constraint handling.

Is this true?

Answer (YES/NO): NO